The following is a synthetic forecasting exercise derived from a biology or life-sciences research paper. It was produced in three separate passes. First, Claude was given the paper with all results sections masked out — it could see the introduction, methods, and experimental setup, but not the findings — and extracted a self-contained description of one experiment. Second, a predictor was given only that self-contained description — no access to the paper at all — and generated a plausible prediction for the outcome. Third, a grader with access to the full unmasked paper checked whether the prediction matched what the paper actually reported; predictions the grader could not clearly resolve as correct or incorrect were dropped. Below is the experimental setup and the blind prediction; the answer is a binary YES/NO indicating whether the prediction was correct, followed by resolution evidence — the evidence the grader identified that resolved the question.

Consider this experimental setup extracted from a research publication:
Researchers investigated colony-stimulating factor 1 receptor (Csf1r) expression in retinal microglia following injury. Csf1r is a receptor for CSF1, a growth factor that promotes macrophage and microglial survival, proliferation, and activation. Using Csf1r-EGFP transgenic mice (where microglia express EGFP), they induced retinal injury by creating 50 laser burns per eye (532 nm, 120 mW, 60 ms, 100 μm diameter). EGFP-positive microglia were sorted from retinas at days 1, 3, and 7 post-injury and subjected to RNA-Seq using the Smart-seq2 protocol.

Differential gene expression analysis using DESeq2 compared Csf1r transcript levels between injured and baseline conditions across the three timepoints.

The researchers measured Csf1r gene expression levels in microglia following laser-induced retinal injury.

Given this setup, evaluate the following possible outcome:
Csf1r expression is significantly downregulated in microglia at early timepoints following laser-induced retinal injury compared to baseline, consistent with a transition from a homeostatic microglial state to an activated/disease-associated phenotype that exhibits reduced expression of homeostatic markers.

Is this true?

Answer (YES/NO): NO